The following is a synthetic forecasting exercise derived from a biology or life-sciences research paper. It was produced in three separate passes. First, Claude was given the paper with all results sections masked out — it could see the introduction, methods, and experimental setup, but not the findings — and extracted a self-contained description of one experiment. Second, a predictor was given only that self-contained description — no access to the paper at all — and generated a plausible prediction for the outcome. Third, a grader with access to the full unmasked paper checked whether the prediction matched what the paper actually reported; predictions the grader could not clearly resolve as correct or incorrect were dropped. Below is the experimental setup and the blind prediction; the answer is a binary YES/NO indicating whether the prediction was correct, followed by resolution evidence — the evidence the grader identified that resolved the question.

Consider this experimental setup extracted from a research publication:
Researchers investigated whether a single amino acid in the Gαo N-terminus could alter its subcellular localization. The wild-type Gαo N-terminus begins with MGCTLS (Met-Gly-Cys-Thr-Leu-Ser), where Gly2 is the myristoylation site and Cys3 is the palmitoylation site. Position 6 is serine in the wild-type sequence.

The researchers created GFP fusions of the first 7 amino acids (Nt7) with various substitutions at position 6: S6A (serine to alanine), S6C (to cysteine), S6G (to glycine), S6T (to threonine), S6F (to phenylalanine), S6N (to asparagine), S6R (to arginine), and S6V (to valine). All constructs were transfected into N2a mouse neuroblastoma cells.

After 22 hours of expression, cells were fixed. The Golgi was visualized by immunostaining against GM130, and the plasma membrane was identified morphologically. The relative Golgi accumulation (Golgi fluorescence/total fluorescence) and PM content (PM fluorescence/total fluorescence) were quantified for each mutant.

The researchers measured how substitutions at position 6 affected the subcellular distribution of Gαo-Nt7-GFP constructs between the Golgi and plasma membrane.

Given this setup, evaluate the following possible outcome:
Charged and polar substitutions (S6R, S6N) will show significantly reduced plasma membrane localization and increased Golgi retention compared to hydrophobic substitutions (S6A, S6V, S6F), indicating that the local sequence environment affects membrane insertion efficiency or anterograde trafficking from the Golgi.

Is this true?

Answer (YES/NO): NO